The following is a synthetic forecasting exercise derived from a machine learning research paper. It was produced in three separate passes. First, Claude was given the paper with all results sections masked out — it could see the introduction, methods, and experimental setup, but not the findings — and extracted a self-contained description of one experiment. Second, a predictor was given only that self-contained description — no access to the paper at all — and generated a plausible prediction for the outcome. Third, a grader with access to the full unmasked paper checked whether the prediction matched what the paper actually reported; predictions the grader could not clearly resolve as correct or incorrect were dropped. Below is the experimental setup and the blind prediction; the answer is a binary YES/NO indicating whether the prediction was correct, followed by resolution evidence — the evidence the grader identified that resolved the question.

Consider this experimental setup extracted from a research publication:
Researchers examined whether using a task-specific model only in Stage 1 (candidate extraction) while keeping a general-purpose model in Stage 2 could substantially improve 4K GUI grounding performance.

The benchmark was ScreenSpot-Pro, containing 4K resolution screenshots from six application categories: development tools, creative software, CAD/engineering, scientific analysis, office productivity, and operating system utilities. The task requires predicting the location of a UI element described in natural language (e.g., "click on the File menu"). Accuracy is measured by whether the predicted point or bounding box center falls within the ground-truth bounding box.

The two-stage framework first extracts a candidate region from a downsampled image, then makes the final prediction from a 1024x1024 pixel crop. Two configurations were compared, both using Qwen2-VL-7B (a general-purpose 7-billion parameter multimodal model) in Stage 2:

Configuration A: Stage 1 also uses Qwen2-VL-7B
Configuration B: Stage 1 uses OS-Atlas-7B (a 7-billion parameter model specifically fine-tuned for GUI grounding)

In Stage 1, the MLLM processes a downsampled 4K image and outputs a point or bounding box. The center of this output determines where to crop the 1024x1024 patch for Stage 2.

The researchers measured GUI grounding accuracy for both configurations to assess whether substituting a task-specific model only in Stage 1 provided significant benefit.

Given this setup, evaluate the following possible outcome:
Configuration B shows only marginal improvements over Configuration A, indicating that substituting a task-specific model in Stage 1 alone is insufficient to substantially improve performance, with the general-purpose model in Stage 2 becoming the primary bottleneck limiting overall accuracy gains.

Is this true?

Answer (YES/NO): NO